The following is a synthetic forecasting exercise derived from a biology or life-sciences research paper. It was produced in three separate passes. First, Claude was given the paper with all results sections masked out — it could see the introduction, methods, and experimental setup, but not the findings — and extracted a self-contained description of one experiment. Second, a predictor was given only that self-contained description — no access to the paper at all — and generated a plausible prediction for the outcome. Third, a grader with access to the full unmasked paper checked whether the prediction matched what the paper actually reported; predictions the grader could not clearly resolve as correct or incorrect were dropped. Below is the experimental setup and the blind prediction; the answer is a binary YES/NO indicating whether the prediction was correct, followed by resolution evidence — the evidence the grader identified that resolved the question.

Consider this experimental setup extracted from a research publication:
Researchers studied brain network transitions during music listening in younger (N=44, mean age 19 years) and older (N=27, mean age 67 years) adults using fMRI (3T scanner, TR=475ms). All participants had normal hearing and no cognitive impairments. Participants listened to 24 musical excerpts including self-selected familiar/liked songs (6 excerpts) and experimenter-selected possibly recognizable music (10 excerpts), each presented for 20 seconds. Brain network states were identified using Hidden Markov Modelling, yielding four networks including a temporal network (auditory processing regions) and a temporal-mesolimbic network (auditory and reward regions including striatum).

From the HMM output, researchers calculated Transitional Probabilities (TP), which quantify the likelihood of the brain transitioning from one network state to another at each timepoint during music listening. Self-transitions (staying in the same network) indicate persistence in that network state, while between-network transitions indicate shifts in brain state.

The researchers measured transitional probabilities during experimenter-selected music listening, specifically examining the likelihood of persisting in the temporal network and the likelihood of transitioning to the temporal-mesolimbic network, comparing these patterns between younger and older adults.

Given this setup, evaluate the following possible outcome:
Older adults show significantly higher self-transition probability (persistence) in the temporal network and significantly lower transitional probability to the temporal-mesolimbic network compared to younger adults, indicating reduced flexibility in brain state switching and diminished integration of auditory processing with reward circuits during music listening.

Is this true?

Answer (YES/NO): NO